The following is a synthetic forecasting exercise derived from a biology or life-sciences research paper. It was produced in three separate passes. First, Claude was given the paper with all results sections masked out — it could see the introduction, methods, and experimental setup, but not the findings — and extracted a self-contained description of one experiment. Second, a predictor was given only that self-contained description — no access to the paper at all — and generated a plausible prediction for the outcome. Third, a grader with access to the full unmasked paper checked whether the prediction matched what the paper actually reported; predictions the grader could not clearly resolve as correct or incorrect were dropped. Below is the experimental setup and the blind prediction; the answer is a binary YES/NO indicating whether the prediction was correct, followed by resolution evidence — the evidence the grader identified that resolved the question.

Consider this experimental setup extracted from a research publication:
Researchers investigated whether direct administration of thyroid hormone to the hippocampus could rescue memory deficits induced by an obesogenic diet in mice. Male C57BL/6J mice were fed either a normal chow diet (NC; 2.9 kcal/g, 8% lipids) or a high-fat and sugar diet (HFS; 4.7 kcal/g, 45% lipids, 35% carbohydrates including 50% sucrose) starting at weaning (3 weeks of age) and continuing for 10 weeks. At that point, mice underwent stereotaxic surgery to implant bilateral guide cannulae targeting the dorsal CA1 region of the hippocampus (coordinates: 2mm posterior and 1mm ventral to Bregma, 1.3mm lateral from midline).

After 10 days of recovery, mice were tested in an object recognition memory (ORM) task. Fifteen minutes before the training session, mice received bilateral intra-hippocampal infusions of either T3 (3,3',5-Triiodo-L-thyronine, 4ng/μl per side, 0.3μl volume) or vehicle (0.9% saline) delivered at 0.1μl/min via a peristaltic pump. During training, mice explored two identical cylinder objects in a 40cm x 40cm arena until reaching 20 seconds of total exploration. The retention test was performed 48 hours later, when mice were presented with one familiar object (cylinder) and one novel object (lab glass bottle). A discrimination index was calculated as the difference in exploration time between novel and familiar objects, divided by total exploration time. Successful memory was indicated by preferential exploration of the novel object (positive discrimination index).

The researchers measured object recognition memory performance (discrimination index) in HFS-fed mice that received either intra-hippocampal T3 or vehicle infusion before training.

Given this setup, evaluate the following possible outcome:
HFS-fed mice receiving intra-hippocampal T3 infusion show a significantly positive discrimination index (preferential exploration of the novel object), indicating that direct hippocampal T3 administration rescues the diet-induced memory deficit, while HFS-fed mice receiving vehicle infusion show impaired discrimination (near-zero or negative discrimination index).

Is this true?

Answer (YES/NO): YES